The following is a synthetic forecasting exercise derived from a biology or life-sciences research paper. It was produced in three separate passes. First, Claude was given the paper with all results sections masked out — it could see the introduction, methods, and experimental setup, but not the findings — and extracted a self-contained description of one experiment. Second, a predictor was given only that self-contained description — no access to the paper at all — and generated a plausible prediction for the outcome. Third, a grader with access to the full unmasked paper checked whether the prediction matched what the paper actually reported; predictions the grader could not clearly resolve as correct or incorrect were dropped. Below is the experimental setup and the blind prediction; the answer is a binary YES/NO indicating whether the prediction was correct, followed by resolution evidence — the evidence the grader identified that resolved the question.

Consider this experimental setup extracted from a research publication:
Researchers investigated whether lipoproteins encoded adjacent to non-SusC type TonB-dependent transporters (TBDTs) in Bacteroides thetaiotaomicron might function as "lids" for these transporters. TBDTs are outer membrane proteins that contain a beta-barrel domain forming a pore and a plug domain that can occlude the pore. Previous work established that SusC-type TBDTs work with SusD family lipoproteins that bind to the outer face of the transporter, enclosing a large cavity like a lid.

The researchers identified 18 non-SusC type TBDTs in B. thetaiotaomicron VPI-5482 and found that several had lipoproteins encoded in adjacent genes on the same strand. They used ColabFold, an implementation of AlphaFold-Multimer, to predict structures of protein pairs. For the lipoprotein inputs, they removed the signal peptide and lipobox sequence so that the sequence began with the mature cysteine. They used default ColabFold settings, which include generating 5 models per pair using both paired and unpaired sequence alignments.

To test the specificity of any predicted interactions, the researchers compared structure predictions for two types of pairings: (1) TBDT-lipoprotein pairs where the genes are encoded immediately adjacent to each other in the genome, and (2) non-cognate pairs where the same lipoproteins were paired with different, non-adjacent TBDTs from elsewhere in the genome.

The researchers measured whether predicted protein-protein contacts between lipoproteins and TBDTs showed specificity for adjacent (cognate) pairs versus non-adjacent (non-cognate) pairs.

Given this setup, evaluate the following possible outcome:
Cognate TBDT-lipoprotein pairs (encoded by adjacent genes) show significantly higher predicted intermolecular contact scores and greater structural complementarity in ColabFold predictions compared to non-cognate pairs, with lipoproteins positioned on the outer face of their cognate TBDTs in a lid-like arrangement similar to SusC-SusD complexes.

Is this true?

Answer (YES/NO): NO